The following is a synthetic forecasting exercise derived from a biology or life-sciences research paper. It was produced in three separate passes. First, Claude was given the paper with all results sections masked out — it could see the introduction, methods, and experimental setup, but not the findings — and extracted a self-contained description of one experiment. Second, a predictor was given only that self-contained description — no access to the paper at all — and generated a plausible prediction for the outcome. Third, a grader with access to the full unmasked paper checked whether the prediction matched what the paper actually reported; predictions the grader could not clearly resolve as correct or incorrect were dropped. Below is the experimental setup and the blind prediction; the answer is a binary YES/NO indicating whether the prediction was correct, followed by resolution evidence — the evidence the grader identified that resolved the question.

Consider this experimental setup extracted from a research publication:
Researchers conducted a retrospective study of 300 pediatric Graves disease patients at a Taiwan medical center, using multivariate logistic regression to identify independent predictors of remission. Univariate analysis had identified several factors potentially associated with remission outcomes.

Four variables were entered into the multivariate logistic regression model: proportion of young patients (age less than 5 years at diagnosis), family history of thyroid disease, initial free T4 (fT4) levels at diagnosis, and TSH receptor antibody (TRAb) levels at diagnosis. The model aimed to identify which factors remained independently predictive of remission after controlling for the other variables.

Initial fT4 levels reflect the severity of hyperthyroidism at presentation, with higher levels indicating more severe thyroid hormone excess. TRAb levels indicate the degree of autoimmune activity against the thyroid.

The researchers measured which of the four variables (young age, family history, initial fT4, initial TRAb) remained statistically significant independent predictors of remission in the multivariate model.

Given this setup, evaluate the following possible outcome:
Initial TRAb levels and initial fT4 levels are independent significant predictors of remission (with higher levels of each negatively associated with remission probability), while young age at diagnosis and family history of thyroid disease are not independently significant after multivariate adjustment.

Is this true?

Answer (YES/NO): NO